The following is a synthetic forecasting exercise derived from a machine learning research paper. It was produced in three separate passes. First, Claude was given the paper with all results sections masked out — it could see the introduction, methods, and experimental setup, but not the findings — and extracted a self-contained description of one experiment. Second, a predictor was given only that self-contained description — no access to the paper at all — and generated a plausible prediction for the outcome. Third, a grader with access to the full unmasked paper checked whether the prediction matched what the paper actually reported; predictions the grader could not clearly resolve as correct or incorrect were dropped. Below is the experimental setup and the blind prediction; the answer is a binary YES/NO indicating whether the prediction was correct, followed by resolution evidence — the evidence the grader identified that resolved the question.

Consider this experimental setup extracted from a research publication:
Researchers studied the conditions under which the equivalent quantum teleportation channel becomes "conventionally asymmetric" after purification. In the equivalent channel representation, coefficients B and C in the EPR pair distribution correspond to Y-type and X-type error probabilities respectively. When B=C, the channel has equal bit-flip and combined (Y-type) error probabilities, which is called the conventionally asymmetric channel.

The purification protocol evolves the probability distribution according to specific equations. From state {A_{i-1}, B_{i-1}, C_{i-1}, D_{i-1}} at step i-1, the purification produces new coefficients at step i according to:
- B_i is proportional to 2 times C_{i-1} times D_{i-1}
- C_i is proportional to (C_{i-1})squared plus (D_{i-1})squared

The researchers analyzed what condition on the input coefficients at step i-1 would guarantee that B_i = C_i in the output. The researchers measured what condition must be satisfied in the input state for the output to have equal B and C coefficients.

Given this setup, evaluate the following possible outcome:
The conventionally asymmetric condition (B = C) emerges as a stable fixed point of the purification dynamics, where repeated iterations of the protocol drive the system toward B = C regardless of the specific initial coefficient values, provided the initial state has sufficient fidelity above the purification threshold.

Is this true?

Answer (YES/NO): NO